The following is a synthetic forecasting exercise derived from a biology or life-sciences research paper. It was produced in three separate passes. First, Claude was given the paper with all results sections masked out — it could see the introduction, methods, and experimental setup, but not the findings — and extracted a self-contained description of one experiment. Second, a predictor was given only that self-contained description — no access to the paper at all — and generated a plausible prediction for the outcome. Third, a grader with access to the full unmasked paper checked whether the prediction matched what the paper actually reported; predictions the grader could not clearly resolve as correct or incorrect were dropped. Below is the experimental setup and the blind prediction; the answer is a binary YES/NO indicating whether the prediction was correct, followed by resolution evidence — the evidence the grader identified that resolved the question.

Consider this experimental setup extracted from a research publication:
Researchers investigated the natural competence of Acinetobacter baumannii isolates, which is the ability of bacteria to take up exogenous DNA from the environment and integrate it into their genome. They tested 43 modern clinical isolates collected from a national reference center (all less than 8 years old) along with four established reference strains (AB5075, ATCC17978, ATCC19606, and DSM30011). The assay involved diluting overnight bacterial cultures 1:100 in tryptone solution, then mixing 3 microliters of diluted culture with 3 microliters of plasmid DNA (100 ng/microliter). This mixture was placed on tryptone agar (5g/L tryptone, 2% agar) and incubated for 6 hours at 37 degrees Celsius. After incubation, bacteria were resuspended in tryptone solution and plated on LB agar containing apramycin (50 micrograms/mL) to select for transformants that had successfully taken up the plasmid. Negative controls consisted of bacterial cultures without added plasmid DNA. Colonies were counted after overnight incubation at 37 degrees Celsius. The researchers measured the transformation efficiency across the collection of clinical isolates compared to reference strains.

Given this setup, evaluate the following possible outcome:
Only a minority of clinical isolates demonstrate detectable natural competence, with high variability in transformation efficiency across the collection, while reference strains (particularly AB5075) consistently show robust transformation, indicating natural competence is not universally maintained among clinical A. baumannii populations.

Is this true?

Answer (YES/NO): NO